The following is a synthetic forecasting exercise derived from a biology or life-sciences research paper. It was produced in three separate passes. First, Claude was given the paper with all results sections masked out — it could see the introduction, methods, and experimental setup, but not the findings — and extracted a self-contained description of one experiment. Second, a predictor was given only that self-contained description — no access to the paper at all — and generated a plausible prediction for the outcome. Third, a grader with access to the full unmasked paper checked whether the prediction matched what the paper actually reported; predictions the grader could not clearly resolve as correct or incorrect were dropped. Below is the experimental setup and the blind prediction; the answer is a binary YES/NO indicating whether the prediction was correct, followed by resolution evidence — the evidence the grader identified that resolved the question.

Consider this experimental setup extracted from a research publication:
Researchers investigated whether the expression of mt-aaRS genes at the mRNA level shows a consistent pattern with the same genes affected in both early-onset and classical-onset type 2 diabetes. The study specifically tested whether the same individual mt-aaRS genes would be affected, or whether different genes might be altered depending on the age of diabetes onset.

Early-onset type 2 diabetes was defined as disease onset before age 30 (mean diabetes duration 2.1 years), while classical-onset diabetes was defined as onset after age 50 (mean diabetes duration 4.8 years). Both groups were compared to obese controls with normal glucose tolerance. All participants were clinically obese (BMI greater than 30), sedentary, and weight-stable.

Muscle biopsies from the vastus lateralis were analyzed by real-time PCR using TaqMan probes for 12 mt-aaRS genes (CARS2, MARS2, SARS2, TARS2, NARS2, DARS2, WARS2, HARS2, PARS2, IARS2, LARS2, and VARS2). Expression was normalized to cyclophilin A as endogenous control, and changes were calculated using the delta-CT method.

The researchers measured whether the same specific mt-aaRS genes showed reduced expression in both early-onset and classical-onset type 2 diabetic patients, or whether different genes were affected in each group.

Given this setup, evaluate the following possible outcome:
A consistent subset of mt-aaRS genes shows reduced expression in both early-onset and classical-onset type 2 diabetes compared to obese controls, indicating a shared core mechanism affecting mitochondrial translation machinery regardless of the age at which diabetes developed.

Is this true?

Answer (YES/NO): YES